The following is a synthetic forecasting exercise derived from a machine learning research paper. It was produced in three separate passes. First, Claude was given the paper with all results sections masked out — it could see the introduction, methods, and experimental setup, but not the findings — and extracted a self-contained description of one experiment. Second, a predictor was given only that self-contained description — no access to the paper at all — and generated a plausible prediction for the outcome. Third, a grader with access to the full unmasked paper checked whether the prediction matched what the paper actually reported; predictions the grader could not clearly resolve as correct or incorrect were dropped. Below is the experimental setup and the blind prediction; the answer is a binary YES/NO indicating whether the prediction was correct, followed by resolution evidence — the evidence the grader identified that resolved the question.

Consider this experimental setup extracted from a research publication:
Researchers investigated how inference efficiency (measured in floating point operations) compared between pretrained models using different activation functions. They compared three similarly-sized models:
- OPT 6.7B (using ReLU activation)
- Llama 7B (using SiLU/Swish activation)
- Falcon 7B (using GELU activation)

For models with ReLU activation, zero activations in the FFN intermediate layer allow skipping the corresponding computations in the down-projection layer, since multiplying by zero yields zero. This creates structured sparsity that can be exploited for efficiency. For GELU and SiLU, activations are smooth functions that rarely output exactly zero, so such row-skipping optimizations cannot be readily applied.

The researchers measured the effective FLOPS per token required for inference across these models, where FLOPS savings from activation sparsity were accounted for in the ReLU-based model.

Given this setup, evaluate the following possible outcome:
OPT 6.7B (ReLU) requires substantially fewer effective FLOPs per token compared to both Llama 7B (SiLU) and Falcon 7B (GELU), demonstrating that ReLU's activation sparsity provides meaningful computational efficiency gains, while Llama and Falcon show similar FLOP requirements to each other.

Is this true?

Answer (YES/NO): YES